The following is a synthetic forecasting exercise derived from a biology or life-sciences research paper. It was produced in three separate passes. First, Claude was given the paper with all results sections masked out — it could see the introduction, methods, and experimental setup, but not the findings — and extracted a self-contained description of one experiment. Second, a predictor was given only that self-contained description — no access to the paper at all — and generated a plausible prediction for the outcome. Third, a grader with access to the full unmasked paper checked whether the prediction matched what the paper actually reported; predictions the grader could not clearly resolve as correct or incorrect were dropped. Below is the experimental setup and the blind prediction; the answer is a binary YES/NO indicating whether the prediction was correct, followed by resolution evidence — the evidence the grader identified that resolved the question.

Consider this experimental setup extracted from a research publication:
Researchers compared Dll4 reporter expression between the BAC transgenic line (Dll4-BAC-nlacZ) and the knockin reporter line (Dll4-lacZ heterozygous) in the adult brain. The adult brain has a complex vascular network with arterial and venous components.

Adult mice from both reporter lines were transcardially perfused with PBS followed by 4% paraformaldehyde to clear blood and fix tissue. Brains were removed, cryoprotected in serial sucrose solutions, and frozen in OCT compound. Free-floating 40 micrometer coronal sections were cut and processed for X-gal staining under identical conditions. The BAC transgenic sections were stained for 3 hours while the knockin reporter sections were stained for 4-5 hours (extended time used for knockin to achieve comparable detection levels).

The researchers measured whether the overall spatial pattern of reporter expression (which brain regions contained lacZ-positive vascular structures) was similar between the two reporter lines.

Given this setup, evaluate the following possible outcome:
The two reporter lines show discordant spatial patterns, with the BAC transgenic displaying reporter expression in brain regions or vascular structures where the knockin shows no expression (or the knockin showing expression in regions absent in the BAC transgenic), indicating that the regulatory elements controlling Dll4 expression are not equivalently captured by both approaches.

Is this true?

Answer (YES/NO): NO